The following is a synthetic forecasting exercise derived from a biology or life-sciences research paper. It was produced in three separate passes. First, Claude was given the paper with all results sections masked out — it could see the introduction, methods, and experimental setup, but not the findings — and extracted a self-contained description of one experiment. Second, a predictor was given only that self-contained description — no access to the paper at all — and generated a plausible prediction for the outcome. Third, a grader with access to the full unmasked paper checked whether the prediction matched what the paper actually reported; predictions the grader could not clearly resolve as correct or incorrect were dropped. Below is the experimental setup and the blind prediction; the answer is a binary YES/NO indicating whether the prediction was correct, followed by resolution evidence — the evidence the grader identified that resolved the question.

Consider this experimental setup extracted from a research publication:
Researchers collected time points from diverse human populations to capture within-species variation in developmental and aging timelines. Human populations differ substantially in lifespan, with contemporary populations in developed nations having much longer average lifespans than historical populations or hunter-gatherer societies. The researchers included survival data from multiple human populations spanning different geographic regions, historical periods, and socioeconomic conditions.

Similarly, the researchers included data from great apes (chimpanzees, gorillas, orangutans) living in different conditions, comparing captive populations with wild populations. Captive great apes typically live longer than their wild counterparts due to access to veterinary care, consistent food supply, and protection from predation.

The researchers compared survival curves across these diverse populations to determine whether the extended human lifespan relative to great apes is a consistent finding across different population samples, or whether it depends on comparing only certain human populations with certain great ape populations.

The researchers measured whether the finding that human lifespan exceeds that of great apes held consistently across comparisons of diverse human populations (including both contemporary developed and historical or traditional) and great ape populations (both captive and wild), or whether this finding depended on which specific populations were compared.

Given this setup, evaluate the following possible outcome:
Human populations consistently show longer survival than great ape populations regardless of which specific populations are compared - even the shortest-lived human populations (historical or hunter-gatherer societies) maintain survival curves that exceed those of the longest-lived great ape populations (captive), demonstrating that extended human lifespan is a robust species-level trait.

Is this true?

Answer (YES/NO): NO